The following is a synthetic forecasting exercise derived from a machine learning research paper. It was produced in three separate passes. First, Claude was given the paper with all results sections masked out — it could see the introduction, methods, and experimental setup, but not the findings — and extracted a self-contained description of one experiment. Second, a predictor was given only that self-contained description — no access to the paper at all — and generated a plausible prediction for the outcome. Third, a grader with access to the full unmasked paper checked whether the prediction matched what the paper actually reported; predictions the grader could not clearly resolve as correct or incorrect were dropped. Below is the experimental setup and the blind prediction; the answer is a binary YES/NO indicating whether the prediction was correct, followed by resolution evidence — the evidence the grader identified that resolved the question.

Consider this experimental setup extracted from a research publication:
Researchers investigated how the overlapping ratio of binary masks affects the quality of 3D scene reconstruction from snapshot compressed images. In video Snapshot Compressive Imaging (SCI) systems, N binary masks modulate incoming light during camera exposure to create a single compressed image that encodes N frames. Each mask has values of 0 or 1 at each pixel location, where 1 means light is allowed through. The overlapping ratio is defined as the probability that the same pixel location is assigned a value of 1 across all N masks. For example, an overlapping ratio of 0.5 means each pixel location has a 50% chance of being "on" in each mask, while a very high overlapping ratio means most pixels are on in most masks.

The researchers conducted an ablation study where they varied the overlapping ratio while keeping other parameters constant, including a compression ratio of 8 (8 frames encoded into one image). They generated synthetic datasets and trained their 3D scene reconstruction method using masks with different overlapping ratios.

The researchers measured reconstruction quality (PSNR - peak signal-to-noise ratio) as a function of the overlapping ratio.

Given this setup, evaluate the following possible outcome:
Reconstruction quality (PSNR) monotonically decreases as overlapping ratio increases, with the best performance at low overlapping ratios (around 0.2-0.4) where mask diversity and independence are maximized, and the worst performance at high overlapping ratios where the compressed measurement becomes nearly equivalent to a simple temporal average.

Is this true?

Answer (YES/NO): NO